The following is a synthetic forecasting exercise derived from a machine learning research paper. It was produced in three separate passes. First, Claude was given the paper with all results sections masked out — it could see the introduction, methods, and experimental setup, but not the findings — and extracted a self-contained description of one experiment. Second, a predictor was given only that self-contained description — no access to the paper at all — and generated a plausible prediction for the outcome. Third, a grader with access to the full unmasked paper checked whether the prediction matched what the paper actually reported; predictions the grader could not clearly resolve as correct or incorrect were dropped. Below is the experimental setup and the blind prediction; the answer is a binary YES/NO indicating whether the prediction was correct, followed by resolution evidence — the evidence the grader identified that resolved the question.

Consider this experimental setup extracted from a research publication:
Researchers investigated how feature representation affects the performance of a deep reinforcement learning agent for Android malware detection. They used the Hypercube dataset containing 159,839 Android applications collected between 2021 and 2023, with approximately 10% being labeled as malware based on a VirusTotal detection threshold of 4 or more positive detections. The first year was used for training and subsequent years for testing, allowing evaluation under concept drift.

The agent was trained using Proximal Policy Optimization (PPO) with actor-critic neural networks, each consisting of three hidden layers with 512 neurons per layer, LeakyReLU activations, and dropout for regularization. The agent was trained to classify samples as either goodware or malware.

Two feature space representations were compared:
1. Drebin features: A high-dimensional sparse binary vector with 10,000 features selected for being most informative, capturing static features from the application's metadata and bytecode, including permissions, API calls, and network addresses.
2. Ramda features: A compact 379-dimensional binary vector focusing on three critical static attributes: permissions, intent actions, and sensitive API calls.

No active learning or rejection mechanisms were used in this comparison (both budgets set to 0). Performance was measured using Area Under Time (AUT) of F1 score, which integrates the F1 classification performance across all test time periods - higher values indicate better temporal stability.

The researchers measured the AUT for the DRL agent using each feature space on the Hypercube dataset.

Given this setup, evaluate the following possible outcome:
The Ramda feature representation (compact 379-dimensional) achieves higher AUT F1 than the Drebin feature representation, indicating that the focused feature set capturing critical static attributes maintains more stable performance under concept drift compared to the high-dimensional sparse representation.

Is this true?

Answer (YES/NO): NO